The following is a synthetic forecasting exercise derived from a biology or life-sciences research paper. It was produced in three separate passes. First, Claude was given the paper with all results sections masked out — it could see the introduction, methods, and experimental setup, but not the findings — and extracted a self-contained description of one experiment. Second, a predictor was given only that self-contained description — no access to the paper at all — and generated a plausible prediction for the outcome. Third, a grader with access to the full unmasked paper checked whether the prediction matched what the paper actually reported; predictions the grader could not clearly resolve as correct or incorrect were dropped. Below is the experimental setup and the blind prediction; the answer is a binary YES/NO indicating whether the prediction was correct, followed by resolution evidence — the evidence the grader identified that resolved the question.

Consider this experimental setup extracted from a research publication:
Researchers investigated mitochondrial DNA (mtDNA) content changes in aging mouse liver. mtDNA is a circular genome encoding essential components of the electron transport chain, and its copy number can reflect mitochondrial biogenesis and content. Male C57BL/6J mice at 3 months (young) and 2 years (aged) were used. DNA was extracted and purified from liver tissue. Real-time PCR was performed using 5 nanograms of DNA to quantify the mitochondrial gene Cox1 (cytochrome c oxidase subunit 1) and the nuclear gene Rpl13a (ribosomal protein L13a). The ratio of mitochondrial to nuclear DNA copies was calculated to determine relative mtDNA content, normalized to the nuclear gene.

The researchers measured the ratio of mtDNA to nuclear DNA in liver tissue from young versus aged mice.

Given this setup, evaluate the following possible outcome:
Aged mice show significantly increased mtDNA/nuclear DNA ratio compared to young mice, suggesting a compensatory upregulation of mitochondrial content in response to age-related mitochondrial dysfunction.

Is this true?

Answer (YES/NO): NO